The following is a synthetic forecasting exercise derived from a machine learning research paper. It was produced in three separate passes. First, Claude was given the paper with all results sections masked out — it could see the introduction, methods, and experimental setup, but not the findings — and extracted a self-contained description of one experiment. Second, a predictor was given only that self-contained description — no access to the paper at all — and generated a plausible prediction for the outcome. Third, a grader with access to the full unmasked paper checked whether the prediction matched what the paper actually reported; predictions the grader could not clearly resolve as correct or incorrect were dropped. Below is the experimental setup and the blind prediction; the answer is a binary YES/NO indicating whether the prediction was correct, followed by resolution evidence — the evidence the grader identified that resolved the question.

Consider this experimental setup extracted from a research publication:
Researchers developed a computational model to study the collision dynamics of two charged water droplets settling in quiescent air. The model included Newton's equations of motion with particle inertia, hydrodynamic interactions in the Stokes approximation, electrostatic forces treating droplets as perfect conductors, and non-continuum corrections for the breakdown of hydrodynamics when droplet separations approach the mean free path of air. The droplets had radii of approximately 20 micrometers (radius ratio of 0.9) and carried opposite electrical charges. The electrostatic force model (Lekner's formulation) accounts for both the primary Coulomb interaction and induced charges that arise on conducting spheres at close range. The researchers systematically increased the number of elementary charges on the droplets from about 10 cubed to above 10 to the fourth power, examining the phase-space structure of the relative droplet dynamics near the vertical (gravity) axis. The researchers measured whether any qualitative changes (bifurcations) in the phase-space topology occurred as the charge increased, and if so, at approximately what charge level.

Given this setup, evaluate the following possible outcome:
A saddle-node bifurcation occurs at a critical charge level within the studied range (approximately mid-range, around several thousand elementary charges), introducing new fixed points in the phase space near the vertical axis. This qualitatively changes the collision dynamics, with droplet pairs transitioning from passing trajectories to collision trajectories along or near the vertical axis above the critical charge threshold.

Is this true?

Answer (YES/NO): NO